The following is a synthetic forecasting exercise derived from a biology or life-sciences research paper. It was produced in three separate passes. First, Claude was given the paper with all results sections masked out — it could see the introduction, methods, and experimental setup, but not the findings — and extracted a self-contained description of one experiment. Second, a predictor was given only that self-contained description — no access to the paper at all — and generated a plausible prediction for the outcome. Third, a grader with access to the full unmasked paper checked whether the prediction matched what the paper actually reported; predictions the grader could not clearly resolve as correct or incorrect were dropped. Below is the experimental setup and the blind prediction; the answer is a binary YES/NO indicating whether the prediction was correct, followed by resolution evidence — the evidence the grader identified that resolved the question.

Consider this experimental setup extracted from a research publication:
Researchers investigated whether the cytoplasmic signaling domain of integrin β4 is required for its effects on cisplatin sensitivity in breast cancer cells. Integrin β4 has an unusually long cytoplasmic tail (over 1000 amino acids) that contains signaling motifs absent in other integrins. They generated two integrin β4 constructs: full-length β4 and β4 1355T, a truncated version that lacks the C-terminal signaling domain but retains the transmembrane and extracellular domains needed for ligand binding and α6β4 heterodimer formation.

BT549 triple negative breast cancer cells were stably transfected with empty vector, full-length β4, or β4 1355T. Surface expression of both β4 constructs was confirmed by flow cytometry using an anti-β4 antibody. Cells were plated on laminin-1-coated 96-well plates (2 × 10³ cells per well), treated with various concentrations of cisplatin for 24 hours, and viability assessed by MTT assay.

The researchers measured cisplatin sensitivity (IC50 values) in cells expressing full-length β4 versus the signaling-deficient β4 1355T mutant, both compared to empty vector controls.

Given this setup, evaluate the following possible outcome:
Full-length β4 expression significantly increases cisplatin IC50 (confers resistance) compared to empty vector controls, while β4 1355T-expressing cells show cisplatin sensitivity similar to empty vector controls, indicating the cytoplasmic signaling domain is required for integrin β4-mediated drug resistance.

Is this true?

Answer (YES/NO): NO